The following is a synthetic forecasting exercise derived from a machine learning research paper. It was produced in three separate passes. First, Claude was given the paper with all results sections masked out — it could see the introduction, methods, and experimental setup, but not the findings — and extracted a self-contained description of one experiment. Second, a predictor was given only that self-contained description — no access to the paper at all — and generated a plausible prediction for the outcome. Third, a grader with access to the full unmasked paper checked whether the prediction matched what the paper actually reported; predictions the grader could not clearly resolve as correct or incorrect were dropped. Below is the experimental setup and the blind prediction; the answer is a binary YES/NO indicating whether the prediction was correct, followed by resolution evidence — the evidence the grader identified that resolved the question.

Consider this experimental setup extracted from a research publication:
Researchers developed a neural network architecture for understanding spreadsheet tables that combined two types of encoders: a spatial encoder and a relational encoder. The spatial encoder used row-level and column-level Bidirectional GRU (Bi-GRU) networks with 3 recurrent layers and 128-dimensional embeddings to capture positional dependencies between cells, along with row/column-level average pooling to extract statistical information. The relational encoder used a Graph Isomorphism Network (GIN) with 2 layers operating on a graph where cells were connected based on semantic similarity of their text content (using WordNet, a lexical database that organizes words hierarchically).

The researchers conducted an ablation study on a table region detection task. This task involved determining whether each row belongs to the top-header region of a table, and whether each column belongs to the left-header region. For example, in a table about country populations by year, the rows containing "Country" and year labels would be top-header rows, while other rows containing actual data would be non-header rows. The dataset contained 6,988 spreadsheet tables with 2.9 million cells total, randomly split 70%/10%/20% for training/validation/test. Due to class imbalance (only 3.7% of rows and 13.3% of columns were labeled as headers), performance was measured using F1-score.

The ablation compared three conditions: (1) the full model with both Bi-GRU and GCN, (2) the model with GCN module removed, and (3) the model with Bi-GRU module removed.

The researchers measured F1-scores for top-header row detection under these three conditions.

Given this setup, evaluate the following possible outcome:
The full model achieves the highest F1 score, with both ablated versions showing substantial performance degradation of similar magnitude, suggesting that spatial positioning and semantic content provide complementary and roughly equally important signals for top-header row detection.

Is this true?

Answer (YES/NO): NO